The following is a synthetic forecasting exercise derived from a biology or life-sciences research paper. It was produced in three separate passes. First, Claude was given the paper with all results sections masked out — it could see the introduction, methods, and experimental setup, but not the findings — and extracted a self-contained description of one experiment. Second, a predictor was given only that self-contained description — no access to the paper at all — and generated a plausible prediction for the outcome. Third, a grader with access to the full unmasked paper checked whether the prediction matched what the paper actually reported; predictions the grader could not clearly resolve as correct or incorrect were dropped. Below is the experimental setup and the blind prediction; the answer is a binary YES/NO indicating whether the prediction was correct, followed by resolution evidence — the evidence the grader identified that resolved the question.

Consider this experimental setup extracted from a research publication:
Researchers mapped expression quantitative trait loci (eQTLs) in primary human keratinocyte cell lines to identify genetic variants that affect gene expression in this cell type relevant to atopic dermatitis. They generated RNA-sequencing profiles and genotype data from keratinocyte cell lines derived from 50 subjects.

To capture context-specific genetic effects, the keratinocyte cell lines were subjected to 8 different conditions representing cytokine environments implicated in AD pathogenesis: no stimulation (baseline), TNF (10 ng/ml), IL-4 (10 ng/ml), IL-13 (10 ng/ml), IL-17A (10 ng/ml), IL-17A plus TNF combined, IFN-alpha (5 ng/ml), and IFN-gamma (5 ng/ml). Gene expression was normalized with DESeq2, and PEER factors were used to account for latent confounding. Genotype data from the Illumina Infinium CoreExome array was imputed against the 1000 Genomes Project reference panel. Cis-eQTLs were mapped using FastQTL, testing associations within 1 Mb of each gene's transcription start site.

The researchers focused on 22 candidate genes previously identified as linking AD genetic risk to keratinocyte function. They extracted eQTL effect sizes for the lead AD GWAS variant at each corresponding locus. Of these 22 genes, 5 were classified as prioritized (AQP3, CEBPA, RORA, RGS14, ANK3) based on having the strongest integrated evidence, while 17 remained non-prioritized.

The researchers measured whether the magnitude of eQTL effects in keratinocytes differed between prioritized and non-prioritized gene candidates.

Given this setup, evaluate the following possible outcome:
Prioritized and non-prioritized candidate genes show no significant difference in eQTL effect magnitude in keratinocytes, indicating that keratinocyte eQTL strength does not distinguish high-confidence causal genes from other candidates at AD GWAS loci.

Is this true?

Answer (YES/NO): NO